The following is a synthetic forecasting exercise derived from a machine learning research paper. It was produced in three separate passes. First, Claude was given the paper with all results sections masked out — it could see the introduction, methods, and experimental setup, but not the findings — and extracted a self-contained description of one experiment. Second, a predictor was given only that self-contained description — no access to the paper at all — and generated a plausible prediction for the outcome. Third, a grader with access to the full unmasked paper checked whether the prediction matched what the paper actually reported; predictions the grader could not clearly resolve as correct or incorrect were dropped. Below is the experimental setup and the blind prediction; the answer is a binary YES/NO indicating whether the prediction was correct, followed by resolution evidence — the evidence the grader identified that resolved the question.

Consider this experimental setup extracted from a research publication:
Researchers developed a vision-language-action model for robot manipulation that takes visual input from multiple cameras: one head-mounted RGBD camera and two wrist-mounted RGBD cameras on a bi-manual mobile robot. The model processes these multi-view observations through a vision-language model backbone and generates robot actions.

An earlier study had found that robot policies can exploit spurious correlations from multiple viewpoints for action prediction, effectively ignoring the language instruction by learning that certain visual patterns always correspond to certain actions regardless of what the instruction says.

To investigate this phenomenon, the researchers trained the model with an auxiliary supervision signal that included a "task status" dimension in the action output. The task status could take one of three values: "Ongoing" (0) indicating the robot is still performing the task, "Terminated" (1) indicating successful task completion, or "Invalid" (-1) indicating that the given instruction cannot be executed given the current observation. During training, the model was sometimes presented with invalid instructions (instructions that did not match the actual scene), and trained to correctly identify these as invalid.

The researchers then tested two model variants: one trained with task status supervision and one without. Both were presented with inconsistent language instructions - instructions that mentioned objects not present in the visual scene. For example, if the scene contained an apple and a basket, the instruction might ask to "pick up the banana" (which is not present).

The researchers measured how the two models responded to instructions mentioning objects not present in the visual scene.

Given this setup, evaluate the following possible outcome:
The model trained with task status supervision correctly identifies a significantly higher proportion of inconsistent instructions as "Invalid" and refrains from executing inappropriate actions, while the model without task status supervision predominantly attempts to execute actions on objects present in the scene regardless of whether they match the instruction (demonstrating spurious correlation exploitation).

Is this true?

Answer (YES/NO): NO